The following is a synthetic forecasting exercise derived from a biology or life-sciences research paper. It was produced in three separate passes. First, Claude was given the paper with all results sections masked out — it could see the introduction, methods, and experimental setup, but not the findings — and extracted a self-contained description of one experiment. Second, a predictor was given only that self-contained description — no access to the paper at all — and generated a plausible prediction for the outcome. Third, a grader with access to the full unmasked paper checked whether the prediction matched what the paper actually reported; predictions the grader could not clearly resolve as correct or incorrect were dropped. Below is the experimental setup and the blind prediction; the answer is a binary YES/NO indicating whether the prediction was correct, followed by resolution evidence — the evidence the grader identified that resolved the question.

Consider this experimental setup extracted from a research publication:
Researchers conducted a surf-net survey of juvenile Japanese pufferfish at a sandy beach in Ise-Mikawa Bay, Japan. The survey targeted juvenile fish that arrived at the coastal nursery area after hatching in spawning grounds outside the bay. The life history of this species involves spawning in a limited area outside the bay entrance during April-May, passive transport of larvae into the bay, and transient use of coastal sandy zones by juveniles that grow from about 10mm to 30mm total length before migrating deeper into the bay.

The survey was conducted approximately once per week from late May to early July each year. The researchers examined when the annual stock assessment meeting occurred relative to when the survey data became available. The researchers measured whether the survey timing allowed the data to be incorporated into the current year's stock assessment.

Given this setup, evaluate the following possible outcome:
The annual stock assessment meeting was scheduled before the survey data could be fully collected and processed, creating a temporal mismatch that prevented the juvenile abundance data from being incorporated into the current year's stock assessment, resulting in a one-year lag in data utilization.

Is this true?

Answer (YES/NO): NO